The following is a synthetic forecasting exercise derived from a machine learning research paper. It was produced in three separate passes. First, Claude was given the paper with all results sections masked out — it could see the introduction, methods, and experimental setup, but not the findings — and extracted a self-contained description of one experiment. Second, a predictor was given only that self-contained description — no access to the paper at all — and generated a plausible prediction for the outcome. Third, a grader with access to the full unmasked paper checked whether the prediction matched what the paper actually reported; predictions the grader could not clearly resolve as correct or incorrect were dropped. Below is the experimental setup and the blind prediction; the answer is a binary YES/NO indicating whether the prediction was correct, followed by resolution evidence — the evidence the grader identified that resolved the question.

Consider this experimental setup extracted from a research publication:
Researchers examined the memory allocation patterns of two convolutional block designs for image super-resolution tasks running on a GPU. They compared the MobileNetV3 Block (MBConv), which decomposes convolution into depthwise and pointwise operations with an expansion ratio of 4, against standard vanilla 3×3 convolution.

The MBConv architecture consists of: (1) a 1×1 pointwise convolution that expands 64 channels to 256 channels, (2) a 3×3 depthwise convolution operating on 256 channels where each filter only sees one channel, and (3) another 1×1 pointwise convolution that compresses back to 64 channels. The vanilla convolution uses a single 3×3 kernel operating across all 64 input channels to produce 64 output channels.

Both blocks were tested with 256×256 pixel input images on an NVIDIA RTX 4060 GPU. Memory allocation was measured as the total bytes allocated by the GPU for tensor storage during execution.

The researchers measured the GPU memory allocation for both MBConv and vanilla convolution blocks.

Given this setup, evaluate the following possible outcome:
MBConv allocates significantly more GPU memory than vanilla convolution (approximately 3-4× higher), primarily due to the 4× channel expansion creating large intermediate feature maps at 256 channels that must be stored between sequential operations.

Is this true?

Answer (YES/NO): YES